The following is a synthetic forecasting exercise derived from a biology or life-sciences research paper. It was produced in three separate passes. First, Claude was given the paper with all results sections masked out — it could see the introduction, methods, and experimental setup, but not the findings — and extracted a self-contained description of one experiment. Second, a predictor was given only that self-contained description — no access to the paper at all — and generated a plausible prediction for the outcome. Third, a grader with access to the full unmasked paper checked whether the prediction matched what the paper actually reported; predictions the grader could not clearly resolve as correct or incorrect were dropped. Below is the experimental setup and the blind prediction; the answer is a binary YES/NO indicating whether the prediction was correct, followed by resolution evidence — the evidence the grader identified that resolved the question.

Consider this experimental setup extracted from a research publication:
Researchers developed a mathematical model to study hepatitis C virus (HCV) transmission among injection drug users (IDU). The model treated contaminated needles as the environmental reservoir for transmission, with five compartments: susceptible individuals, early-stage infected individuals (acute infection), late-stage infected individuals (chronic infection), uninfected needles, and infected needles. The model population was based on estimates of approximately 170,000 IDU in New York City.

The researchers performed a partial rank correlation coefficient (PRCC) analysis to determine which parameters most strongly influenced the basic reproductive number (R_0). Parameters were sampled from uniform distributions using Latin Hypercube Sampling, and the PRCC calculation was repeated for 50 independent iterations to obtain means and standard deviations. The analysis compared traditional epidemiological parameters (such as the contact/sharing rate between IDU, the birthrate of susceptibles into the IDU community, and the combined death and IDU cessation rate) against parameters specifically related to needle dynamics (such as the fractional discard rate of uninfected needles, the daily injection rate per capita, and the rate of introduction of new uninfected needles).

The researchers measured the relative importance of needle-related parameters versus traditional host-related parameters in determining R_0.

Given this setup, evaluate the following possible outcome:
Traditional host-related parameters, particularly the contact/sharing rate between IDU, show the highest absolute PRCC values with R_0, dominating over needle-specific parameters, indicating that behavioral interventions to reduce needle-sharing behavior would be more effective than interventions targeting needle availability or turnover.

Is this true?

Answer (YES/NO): NO